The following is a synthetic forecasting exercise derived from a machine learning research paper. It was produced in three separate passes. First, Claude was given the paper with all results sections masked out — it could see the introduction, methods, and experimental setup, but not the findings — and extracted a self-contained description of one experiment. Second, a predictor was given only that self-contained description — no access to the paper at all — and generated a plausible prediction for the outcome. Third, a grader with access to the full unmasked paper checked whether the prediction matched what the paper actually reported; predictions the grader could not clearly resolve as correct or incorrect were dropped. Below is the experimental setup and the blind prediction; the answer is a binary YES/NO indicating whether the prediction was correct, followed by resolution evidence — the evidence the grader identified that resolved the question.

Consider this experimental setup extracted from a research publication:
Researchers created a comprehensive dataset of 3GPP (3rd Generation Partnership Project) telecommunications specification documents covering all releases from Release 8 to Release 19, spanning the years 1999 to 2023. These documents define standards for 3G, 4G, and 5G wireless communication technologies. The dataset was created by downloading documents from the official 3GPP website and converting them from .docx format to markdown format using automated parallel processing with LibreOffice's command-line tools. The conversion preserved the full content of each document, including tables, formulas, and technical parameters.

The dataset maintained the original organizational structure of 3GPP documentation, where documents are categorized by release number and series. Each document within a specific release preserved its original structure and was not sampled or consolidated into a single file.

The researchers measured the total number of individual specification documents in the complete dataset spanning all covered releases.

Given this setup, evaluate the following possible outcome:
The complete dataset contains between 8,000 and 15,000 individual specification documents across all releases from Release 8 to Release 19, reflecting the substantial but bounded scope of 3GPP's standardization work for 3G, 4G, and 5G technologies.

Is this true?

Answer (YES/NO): NO